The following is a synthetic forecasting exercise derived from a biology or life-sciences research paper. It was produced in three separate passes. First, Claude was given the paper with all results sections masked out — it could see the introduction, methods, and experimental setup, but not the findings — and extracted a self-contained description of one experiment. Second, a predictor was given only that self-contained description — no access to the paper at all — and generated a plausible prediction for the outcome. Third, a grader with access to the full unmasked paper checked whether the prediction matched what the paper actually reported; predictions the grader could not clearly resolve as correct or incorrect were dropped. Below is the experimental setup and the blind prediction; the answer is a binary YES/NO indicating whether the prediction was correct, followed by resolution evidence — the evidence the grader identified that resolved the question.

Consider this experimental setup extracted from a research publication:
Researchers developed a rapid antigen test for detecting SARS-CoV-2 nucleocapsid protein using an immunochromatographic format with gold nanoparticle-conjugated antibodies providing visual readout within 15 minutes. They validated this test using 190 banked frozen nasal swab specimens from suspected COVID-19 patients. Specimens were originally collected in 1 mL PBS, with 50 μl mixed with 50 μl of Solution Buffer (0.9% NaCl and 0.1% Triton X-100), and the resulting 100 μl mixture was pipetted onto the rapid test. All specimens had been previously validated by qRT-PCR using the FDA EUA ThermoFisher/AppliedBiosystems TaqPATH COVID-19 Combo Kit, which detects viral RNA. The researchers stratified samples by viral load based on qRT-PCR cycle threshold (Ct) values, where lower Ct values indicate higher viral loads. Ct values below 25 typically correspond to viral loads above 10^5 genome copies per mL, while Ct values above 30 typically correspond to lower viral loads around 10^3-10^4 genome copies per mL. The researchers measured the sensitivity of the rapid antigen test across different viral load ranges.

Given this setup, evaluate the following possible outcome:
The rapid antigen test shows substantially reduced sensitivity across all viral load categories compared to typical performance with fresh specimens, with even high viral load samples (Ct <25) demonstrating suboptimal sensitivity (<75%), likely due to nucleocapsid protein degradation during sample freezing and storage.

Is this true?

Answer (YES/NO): NO